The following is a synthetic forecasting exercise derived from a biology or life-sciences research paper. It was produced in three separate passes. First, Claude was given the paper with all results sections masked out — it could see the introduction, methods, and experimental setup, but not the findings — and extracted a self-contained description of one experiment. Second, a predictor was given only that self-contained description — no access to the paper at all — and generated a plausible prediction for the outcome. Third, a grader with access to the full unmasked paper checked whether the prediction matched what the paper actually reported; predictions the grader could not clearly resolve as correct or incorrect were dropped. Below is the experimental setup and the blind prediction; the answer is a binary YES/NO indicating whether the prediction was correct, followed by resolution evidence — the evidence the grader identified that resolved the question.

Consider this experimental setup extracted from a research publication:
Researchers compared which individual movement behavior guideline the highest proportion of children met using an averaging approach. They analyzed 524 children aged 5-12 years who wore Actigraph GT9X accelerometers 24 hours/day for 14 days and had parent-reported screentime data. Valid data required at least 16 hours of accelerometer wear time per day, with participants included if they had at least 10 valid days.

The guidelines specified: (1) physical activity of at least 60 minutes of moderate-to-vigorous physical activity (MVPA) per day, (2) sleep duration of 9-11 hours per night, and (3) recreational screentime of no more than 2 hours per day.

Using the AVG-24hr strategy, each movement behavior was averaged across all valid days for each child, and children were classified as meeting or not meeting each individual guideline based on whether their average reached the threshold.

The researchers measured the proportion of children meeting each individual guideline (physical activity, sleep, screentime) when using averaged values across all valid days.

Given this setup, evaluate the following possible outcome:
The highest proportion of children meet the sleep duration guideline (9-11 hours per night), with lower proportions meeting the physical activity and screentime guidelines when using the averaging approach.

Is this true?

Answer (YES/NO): NO